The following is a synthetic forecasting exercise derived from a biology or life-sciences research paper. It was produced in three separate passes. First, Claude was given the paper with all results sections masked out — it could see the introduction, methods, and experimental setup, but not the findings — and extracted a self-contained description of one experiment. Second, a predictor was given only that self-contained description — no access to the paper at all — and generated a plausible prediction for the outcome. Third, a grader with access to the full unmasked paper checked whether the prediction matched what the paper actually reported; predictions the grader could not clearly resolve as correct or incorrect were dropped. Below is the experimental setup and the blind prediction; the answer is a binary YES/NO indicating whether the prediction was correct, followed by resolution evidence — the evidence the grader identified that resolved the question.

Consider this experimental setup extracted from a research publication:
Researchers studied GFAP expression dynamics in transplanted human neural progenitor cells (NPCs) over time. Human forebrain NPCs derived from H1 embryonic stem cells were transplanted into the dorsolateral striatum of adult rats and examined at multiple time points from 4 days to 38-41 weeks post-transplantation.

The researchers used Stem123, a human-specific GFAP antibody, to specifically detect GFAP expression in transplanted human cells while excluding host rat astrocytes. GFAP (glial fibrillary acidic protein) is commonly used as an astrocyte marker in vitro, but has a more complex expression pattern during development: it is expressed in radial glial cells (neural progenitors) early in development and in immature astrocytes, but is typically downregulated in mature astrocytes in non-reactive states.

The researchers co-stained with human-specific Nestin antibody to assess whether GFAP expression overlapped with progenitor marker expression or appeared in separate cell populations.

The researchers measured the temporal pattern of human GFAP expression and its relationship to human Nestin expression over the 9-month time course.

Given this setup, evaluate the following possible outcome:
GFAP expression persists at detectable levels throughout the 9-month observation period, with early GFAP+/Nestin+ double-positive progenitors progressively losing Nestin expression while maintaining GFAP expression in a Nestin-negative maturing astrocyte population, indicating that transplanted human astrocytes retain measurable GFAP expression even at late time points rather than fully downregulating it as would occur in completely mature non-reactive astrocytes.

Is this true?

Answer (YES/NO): NO